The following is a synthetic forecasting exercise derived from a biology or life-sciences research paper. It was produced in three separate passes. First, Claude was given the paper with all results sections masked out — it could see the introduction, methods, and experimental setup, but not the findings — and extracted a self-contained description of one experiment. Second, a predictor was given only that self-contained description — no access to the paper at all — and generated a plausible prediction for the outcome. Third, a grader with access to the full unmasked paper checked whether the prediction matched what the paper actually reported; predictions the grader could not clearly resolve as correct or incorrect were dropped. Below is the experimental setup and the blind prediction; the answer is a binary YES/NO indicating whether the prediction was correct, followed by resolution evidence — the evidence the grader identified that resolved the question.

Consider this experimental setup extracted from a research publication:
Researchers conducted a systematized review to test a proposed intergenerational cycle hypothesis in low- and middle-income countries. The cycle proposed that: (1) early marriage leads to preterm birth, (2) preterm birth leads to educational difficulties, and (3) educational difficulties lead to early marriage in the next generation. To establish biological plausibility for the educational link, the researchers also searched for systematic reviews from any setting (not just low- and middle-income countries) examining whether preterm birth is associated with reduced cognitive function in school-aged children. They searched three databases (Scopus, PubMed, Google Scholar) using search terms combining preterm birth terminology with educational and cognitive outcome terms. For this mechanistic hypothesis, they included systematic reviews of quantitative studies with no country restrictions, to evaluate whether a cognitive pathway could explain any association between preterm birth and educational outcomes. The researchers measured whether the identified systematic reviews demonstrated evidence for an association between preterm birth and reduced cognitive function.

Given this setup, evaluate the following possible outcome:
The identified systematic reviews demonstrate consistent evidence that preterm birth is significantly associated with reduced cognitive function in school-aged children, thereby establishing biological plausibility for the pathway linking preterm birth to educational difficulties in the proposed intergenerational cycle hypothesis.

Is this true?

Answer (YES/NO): YES